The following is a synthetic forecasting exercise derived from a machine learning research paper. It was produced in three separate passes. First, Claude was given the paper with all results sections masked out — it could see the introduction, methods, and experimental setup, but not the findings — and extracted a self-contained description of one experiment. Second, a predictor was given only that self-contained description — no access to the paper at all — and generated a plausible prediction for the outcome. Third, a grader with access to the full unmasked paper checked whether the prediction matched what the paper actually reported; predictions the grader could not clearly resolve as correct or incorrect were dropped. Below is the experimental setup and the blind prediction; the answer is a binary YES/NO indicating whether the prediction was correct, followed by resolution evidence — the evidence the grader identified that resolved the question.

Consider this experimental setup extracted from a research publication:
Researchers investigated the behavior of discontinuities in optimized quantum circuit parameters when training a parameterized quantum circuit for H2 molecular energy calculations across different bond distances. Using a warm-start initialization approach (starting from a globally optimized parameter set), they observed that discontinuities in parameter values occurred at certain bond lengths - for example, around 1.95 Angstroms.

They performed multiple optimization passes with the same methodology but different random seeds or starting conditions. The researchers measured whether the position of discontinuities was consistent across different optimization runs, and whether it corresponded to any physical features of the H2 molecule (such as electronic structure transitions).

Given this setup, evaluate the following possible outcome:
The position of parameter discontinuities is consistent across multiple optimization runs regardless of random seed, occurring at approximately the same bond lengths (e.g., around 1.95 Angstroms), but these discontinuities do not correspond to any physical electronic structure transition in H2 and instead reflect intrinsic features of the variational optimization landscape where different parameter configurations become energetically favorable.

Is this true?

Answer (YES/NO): NO